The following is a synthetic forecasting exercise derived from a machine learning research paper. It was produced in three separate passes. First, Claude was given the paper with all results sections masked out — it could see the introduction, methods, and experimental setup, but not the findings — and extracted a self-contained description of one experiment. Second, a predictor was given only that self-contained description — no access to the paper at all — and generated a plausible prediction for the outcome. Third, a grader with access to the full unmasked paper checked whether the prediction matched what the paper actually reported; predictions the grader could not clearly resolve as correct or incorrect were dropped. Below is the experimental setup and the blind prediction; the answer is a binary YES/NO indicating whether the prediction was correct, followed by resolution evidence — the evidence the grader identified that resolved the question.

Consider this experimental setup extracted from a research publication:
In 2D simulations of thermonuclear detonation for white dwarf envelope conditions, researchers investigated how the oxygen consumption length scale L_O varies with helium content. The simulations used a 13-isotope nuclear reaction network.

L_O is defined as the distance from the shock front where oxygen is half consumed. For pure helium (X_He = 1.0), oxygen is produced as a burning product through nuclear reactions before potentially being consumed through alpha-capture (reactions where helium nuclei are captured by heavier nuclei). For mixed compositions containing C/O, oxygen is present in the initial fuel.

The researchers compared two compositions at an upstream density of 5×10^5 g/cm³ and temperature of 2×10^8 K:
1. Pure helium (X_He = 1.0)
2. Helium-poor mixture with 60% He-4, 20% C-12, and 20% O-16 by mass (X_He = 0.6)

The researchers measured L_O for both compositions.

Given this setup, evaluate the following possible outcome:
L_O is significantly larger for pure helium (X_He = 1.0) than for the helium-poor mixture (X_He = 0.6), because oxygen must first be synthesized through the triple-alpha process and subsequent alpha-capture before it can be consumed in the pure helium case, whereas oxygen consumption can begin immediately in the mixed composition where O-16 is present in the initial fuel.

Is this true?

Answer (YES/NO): YES